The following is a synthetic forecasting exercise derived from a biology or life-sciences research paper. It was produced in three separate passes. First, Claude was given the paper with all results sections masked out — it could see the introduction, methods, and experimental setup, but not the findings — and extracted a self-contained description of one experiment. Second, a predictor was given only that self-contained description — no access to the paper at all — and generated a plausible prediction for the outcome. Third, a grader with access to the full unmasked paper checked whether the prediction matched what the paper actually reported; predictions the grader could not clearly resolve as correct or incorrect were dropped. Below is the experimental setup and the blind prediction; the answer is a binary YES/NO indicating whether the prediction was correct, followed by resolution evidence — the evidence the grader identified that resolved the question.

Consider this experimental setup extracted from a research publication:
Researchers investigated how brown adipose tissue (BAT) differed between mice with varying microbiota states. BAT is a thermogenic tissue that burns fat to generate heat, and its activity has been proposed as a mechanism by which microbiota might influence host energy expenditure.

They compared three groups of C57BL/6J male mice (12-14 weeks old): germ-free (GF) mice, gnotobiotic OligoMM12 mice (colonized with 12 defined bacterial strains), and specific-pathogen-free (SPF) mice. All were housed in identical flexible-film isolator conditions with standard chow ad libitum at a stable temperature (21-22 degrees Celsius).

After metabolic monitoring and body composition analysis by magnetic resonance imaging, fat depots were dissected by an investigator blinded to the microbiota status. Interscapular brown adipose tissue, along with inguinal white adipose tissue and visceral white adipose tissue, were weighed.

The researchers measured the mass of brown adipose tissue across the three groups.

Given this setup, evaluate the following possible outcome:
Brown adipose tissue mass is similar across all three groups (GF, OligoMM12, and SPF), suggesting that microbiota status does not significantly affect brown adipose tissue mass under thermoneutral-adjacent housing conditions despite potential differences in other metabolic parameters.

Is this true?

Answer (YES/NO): NO